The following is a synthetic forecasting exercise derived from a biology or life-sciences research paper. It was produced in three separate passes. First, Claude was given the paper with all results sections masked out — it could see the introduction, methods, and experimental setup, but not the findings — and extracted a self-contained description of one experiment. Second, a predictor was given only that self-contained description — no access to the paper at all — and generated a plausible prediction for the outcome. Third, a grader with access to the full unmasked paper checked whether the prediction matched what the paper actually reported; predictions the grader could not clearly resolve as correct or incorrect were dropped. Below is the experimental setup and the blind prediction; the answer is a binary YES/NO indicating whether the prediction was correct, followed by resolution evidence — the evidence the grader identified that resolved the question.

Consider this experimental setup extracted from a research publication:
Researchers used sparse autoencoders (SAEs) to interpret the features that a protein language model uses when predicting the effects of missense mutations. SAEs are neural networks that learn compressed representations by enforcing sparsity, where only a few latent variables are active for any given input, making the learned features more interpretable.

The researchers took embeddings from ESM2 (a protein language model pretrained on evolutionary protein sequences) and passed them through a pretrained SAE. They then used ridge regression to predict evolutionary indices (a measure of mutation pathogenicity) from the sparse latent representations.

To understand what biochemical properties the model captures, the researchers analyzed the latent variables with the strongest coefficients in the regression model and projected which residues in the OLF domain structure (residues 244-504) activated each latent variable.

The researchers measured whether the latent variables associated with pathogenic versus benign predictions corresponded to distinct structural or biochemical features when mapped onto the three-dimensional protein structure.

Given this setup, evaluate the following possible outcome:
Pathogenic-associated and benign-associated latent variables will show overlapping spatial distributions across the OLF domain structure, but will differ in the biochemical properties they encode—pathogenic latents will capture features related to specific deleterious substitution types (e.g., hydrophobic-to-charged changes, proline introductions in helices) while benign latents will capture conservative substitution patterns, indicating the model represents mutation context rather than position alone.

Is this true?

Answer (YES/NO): NO